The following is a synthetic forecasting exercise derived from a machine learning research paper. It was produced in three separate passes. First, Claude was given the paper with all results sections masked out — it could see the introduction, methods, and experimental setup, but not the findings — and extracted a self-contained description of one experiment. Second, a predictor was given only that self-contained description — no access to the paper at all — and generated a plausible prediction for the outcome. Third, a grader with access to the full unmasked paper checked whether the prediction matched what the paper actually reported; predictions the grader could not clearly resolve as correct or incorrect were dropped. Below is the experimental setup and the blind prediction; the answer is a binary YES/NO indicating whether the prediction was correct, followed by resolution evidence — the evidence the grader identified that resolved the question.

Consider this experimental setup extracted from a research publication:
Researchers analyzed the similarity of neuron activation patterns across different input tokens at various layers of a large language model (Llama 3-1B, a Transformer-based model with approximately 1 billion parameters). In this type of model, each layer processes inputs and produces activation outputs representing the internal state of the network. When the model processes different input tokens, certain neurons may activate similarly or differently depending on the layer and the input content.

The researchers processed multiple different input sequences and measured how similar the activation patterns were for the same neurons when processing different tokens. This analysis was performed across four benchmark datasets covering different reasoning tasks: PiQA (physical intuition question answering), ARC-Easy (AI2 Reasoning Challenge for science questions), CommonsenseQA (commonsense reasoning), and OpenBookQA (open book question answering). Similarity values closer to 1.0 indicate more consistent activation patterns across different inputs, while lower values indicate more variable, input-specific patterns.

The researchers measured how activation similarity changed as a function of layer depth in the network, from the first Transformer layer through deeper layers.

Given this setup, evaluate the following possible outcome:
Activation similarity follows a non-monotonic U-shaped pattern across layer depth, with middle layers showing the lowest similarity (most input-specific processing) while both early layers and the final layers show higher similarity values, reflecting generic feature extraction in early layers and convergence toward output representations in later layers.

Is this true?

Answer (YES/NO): NO